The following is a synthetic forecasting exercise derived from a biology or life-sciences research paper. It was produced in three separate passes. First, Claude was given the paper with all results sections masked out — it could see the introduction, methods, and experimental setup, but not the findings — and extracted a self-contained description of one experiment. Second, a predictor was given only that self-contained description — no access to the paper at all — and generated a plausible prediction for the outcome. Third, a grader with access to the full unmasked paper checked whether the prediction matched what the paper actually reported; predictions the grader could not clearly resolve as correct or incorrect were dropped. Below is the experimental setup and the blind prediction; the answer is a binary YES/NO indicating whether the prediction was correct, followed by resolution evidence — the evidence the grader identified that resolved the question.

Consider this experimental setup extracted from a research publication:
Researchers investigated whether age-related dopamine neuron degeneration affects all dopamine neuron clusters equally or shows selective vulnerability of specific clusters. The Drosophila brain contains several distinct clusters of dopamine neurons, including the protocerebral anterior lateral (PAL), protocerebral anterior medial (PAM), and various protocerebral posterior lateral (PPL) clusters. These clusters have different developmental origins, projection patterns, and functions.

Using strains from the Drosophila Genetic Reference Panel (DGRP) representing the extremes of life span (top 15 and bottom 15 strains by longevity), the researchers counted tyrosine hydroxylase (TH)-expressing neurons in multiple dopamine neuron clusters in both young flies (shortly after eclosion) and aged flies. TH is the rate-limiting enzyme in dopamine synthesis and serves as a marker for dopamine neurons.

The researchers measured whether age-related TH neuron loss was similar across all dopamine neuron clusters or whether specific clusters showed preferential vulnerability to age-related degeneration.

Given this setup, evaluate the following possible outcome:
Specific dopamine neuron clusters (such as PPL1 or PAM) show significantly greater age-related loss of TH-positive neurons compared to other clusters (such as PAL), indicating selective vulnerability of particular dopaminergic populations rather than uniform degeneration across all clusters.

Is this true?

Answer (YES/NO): YES